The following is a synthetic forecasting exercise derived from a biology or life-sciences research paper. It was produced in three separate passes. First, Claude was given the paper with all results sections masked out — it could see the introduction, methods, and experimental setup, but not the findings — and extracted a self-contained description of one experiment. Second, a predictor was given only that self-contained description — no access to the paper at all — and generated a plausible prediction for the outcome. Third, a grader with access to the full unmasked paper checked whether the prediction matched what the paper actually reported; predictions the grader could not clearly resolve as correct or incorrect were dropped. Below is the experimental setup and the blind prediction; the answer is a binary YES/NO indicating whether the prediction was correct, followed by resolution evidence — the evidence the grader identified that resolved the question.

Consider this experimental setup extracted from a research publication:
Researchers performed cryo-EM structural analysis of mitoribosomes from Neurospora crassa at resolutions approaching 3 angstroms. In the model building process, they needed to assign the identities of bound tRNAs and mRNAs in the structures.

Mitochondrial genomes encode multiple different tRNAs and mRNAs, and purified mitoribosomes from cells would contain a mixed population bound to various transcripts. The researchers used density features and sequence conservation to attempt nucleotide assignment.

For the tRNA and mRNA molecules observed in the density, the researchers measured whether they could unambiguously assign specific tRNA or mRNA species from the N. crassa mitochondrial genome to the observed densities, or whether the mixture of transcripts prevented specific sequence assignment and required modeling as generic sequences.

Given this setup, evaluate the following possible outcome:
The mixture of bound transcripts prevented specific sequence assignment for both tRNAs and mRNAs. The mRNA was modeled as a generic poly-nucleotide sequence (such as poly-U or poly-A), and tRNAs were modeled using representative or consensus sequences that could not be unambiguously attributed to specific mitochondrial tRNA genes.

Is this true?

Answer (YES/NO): NO